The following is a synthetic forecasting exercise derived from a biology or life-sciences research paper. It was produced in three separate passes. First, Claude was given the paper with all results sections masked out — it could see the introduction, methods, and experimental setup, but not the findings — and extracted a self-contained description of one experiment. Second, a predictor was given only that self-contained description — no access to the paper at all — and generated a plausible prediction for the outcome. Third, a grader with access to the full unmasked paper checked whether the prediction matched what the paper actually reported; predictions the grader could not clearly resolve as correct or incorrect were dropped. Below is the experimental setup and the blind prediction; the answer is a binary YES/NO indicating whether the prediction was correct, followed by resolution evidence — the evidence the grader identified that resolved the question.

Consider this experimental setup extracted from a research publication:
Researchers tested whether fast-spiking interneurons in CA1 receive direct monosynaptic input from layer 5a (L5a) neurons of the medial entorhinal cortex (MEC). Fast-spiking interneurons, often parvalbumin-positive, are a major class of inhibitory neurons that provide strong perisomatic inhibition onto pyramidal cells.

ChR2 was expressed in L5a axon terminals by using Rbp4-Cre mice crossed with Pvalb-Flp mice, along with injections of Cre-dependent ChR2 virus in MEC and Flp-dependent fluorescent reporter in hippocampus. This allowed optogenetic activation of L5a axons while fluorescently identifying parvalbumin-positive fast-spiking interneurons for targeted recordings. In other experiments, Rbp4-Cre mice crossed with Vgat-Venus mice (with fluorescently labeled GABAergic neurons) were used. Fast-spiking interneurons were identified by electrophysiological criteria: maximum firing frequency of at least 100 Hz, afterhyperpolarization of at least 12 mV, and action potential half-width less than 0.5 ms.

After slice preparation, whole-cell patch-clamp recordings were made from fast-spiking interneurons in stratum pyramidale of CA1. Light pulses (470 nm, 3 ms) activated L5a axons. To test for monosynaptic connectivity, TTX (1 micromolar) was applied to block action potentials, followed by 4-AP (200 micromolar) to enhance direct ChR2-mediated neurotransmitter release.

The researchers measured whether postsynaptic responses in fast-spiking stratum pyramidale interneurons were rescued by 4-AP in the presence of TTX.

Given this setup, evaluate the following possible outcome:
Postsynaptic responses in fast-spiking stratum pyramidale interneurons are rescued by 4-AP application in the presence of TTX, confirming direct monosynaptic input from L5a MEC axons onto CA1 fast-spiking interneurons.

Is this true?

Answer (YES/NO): YES